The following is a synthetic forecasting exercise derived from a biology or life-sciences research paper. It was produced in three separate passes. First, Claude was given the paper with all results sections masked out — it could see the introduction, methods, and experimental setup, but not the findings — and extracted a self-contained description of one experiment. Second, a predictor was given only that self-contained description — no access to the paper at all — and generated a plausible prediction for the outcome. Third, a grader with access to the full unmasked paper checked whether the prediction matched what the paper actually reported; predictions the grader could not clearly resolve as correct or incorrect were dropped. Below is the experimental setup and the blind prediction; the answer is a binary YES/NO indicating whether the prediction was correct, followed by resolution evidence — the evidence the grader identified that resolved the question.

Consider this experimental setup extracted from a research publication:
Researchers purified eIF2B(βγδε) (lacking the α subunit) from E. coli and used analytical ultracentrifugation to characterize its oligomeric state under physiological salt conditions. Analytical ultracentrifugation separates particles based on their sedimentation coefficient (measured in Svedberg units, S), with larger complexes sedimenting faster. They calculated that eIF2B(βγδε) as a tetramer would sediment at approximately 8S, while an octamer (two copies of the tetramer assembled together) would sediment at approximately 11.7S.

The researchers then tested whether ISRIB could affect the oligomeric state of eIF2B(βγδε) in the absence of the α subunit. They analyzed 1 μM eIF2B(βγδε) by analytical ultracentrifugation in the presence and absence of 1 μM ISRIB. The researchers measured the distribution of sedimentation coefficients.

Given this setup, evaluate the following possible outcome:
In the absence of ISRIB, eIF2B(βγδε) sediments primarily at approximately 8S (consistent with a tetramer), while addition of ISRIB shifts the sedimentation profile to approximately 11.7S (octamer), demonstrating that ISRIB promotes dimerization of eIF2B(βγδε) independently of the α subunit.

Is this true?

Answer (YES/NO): YES